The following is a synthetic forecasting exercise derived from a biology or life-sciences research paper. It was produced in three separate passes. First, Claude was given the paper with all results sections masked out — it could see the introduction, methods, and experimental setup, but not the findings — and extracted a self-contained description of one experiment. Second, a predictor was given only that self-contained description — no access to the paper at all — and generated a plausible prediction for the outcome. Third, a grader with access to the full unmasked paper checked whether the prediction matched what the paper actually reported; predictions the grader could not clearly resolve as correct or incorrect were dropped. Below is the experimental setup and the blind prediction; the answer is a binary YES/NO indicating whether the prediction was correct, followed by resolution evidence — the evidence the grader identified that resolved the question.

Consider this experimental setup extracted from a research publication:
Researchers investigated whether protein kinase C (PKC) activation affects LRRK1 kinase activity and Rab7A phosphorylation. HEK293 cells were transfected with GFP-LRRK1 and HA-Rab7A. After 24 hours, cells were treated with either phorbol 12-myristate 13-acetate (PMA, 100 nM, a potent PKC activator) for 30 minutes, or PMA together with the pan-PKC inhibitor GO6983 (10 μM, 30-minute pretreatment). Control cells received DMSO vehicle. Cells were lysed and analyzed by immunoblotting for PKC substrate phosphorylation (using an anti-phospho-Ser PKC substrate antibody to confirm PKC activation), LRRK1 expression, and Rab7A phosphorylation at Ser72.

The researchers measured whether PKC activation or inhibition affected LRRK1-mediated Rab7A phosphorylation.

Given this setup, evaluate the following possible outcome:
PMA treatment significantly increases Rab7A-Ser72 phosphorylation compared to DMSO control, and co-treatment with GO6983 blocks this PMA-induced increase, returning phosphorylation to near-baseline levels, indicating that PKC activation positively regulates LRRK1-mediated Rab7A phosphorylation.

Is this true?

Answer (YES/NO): YES